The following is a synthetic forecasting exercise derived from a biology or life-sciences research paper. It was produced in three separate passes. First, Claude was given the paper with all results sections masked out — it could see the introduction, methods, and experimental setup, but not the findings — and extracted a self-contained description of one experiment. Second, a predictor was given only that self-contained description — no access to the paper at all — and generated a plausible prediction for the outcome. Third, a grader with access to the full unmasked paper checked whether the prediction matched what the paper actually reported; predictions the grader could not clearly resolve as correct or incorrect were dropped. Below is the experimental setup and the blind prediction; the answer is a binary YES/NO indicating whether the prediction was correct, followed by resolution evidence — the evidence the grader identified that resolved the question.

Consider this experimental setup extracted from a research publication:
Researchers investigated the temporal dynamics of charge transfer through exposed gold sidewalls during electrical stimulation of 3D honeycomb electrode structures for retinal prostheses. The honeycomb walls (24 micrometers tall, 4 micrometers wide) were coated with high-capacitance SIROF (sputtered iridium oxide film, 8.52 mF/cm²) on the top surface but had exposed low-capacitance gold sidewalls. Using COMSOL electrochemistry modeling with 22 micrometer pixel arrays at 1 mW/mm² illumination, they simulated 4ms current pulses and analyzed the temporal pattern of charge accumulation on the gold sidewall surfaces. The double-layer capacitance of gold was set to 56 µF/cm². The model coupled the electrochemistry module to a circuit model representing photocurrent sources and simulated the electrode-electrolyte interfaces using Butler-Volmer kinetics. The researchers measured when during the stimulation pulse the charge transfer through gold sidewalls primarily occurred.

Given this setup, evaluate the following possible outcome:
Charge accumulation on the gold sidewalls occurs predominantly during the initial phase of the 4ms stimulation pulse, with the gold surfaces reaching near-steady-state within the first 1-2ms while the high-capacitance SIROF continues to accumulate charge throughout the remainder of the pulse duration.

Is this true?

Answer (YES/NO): NO